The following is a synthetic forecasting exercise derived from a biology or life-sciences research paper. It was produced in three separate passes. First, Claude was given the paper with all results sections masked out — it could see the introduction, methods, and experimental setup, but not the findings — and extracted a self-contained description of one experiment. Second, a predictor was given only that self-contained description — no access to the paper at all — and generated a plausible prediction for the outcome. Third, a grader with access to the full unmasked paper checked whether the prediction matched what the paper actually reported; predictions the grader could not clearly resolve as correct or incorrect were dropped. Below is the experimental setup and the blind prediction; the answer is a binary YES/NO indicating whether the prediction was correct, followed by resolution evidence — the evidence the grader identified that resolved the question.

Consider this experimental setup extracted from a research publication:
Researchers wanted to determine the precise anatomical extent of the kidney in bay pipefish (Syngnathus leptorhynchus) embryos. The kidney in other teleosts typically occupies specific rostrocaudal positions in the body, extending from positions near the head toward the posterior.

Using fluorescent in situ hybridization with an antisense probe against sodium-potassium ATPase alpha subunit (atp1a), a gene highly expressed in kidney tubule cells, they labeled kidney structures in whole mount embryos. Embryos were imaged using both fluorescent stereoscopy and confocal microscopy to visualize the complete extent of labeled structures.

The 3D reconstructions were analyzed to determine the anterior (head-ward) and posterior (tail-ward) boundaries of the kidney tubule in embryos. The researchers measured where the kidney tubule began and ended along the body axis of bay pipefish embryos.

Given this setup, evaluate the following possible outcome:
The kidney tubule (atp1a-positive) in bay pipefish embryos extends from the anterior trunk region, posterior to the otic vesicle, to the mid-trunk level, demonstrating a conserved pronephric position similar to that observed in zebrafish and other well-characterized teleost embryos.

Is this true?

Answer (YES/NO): NO